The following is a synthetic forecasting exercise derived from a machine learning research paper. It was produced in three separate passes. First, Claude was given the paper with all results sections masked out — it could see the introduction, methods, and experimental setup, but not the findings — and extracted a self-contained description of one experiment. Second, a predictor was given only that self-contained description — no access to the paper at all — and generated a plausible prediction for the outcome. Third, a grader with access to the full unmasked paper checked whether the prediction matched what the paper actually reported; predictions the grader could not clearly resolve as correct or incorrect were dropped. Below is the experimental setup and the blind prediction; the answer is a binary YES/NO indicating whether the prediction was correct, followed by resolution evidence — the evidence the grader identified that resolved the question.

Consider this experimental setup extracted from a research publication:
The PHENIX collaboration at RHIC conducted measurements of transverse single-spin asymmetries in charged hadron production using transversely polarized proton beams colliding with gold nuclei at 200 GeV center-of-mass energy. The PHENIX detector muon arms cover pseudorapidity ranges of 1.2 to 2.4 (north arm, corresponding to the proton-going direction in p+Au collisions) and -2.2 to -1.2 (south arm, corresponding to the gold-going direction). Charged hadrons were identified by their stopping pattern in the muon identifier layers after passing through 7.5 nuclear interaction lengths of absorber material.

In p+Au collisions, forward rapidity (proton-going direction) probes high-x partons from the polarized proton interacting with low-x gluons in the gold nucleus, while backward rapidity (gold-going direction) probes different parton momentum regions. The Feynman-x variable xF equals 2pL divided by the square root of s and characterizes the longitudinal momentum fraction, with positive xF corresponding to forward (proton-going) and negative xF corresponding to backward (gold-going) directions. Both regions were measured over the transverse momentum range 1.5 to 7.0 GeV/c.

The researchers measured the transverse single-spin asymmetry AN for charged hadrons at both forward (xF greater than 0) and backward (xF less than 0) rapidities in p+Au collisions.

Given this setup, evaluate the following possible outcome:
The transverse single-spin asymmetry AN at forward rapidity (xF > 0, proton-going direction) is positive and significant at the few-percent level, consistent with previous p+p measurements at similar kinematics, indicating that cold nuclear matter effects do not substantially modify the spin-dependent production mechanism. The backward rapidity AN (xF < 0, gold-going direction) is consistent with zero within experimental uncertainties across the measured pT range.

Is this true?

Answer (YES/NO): NO